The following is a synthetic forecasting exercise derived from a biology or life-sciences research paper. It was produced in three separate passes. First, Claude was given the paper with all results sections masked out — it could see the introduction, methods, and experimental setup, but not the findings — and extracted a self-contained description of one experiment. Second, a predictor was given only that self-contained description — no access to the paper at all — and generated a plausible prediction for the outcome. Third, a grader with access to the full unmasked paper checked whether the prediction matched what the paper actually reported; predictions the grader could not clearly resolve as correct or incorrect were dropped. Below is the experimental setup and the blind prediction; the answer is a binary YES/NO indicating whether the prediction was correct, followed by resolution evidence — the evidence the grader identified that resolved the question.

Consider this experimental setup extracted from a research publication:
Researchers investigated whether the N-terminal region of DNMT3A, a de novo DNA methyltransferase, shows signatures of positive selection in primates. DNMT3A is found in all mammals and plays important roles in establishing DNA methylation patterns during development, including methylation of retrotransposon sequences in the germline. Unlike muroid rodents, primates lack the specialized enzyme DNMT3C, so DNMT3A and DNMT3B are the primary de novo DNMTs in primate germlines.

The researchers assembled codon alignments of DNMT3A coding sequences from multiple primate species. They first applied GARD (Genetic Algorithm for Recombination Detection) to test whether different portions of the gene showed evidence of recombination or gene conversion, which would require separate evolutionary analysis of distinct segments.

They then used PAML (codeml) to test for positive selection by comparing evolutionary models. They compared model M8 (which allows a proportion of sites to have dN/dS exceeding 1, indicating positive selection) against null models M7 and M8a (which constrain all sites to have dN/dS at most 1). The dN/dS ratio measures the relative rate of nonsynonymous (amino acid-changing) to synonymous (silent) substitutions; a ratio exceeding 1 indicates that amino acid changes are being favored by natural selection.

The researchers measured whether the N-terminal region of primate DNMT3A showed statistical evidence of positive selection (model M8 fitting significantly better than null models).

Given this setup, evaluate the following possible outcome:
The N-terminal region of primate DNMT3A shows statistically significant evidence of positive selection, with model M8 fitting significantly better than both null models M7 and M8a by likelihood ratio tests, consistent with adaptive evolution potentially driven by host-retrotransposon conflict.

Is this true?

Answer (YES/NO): YES